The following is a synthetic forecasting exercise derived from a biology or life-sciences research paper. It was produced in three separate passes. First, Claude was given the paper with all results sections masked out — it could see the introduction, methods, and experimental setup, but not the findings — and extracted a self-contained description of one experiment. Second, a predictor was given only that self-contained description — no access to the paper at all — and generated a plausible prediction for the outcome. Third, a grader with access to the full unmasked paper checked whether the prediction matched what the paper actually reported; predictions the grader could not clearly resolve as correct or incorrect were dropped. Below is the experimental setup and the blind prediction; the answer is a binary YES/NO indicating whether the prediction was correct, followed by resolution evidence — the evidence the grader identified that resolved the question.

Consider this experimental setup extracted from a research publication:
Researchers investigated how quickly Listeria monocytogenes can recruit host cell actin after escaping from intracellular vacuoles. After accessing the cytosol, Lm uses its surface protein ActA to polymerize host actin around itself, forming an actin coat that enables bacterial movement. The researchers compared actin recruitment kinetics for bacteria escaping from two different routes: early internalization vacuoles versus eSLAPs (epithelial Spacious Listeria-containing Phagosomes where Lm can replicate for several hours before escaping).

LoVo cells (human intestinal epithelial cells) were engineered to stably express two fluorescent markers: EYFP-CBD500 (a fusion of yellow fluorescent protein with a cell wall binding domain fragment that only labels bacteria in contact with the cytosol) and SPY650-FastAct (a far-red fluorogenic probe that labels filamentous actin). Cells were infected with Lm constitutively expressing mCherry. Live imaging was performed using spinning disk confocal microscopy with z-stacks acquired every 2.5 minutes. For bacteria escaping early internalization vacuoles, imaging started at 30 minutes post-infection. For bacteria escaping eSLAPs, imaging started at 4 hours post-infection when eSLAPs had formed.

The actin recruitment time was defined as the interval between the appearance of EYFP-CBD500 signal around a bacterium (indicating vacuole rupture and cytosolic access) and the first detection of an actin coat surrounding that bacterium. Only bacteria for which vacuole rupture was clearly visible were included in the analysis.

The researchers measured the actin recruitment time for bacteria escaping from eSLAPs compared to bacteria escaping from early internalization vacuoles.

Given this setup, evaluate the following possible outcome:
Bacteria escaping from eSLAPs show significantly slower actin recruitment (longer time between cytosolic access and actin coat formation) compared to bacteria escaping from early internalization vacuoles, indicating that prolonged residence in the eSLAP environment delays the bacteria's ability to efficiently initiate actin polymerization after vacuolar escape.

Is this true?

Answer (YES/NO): NO